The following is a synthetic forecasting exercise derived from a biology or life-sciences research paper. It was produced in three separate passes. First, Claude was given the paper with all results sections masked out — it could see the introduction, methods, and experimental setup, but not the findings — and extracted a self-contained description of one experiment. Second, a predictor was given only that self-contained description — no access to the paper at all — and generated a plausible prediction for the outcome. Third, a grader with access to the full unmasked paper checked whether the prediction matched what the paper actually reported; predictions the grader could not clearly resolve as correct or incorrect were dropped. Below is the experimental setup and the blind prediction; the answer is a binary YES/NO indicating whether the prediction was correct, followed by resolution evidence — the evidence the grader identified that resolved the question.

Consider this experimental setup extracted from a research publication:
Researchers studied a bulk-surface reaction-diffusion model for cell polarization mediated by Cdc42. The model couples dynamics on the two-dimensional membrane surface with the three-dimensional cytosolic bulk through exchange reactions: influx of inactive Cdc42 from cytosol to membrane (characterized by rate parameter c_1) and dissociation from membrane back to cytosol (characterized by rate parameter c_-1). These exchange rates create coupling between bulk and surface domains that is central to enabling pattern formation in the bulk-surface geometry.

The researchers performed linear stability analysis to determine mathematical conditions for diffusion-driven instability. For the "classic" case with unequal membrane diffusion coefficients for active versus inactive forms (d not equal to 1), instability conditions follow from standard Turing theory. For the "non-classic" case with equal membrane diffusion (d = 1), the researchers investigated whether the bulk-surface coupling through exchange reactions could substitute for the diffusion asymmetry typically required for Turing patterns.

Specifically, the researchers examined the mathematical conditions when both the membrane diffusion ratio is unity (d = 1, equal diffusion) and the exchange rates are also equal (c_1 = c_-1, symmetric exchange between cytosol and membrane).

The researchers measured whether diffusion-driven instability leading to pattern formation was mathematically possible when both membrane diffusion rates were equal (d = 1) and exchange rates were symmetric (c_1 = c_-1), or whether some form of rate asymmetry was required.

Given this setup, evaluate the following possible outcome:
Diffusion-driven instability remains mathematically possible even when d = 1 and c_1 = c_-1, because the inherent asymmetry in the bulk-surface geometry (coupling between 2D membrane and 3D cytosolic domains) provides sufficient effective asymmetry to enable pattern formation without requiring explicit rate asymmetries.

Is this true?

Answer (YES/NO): NO